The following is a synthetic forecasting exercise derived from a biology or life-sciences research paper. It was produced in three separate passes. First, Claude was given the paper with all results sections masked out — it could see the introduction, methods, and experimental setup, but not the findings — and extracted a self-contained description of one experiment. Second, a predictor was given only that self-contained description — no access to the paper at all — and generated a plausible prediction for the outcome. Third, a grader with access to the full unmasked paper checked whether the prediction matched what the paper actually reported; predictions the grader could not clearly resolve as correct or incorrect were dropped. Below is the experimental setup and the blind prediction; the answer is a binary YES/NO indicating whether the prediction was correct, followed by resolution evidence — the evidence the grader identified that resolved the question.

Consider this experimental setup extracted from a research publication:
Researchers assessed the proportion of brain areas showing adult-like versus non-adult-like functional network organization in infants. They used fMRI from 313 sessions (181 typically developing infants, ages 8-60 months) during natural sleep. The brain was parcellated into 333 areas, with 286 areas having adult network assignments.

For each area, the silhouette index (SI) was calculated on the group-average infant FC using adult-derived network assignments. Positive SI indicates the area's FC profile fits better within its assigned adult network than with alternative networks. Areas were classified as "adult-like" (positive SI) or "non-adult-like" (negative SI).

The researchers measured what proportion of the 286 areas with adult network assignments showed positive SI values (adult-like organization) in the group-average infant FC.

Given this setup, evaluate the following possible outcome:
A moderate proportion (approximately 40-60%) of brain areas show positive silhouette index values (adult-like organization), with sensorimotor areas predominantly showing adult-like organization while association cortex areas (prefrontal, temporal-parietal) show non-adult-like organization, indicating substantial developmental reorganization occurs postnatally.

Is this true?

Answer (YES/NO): NO